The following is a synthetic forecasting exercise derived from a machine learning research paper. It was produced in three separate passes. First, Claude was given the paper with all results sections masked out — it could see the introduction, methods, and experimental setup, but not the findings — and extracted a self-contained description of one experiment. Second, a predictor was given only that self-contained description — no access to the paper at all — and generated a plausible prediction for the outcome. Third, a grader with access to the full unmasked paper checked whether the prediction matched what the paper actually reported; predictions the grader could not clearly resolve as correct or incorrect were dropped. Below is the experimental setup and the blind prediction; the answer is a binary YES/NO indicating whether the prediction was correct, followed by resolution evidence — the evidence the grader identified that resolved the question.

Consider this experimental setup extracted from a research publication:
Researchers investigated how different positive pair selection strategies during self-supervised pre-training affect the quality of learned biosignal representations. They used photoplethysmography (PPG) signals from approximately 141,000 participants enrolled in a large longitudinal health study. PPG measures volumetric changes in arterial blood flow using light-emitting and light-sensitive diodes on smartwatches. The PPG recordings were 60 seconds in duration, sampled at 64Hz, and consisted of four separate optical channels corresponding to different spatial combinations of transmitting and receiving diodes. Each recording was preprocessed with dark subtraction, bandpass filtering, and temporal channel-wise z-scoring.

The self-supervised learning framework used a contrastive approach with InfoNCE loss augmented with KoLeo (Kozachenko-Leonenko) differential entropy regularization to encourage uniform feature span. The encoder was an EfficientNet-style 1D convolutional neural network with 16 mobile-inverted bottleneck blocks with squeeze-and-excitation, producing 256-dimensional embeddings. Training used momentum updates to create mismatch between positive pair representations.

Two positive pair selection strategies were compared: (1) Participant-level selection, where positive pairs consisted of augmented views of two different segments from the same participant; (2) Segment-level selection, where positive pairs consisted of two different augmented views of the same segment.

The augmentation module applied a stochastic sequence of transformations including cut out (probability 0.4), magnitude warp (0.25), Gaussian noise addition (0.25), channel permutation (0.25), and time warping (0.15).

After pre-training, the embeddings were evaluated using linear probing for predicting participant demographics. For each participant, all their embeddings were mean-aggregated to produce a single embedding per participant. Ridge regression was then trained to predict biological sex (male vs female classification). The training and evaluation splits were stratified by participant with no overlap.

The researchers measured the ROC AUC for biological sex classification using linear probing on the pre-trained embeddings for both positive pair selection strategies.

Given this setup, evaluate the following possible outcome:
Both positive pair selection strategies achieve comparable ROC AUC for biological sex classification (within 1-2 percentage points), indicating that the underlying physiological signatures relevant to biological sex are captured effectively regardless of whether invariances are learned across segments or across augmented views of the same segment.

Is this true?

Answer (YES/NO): NO